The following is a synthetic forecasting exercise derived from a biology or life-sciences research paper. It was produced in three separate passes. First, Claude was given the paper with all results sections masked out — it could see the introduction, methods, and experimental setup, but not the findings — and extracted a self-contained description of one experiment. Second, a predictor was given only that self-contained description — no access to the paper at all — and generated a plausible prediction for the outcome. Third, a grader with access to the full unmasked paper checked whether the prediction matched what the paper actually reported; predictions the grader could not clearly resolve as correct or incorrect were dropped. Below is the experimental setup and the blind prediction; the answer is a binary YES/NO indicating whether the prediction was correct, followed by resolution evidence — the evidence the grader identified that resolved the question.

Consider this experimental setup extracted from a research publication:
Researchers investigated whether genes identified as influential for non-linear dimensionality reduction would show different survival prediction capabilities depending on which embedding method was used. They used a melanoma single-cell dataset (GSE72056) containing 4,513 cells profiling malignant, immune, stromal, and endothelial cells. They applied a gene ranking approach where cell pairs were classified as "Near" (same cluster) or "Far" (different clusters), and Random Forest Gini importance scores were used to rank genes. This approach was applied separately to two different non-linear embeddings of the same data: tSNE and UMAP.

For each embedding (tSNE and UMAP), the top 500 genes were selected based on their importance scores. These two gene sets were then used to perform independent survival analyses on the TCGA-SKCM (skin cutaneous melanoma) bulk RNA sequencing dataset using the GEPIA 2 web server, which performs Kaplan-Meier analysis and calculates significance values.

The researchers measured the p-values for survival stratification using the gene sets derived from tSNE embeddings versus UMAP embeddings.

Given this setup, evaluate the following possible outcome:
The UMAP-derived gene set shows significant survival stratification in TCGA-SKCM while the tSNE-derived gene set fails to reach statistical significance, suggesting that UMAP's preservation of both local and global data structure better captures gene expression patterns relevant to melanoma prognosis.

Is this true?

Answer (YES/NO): NO